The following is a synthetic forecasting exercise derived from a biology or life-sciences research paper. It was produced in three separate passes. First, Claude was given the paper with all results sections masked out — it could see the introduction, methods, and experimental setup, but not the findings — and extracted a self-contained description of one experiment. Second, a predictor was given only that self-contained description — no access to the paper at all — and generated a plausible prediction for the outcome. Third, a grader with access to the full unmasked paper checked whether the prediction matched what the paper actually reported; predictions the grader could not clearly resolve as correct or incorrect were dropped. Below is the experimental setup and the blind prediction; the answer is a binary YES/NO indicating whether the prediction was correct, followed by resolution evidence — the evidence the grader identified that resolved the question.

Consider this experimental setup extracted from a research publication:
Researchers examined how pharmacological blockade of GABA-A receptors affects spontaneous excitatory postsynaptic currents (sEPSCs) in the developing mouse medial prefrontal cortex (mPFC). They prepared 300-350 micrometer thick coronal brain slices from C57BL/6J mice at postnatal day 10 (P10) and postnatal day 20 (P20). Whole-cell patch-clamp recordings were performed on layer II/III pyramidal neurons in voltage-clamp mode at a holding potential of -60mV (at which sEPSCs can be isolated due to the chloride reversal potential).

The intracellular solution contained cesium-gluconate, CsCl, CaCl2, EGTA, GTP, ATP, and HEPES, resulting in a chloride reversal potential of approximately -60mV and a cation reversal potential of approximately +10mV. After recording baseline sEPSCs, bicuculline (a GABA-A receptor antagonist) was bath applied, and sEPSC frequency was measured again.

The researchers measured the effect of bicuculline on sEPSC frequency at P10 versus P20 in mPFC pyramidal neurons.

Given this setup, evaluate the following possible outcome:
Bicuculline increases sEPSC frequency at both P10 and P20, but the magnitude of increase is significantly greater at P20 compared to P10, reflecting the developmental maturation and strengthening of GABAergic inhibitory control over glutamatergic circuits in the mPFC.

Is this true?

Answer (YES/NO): NO